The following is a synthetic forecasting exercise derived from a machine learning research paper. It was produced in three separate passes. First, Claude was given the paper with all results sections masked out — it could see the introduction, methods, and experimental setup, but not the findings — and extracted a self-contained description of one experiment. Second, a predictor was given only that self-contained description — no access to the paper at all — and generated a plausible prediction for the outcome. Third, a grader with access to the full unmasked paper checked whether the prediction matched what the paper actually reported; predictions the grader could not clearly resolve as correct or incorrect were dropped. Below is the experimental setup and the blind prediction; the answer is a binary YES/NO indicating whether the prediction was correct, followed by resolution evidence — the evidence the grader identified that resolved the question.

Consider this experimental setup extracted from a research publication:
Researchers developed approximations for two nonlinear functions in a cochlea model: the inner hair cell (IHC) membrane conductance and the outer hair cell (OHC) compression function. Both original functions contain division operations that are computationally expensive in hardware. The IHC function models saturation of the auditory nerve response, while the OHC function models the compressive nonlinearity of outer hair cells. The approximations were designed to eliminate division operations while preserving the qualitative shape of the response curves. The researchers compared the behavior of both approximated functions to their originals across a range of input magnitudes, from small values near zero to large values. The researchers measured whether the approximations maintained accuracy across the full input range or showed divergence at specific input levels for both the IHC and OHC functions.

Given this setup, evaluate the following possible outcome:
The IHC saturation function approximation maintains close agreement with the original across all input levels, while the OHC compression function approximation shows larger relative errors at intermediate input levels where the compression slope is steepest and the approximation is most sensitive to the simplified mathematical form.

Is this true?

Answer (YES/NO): NO